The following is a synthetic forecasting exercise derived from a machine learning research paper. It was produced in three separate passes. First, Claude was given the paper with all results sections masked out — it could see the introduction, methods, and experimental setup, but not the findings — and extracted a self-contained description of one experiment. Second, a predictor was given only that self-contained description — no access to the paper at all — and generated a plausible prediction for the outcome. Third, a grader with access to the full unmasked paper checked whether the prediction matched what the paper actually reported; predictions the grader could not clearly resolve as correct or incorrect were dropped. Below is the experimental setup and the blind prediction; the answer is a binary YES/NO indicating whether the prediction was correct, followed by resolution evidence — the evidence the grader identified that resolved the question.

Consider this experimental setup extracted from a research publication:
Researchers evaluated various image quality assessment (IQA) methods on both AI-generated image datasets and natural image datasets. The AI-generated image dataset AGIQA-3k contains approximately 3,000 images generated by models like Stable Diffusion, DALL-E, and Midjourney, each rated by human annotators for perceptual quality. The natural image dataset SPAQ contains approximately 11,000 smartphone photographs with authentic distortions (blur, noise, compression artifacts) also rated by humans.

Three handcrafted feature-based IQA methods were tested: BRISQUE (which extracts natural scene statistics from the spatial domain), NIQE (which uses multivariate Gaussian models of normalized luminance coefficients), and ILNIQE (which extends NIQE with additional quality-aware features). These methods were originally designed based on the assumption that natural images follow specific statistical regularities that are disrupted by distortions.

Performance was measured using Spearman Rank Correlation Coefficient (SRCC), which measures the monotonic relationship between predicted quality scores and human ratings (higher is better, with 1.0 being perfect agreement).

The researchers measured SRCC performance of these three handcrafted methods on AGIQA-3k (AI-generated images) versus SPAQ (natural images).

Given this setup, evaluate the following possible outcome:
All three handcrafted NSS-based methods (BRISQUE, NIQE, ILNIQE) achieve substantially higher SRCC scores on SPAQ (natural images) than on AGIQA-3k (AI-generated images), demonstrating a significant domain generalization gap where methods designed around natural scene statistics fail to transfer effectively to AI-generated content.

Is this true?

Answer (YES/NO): YES